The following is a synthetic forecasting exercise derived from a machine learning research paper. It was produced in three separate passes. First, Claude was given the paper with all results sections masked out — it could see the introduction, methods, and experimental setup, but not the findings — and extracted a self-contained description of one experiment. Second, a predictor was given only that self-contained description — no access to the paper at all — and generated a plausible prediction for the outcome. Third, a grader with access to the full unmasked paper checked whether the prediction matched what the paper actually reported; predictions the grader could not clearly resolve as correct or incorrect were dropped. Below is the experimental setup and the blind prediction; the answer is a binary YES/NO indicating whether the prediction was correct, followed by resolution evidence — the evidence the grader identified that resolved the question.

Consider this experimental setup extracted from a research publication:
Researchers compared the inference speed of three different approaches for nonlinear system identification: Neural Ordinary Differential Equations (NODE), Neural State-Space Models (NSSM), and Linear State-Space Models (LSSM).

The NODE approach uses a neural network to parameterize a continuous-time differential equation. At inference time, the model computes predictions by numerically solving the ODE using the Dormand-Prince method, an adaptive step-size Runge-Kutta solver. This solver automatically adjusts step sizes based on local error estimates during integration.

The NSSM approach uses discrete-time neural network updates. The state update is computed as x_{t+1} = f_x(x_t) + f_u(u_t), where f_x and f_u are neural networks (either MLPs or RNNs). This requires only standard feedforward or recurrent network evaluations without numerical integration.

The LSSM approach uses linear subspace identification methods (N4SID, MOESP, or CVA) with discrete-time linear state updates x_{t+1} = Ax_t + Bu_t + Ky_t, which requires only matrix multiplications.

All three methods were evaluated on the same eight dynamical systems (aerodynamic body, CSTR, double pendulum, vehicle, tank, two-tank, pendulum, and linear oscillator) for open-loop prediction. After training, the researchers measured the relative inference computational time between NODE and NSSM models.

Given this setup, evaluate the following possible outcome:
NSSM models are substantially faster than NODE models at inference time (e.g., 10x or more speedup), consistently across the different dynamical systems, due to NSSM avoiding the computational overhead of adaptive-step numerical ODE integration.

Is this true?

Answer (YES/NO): NO